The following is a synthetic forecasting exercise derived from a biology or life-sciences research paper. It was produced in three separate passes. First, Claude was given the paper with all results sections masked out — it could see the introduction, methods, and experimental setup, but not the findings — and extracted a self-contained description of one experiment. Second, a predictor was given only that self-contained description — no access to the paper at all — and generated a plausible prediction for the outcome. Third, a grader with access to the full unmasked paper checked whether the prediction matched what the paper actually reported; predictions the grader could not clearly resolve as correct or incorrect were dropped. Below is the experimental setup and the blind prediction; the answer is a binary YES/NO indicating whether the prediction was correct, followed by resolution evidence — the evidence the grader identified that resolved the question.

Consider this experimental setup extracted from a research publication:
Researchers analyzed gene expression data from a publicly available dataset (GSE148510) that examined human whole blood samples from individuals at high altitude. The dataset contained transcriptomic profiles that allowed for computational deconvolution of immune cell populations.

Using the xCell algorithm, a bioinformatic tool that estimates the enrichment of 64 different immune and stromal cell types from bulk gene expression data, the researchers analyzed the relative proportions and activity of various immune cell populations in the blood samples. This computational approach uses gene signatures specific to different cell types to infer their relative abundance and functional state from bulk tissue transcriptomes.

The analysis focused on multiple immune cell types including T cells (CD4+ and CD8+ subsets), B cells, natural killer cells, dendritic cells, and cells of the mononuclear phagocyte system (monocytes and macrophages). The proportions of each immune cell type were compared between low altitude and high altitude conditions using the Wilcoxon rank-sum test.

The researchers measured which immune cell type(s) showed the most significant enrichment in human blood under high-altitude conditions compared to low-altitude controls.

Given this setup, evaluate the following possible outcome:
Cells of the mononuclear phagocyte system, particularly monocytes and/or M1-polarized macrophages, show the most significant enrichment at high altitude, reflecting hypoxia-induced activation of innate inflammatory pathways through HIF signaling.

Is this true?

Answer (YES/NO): YES